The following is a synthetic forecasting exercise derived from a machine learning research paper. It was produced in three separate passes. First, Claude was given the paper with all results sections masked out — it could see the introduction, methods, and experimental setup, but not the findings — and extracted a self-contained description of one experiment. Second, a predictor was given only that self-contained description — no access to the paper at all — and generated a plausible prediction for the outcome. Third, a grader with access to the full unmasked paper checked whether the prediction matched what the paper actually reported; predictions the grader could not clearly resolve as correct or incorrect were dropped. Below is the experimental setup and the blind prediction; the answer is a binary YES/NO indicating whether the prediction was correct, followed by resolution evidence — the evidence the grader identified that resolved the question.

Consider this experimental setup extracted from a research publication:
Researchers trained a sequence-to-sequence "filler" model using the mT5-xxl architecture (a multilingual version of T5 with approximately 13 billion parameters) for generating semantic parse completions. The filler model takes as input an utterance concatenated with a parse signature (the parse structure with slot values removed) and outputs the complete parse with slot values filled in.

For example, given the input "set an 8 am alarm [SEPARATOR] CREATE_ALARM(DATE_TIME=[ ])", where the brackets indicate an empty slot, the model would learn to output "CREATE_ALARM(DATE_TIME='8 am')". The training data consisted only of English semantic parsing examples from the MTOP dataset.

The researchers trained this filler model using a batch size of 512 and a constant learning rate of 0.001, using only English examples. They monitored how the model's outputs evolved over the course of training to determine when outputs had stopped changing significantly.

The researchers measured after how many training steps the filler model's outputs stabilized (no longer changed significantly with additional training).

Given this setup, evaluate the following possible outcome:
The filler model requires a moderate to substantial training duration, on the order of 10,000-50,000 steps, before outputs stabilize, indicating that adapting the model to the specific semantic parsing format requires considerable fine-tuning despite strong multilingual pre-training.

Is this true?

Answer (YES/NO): NO